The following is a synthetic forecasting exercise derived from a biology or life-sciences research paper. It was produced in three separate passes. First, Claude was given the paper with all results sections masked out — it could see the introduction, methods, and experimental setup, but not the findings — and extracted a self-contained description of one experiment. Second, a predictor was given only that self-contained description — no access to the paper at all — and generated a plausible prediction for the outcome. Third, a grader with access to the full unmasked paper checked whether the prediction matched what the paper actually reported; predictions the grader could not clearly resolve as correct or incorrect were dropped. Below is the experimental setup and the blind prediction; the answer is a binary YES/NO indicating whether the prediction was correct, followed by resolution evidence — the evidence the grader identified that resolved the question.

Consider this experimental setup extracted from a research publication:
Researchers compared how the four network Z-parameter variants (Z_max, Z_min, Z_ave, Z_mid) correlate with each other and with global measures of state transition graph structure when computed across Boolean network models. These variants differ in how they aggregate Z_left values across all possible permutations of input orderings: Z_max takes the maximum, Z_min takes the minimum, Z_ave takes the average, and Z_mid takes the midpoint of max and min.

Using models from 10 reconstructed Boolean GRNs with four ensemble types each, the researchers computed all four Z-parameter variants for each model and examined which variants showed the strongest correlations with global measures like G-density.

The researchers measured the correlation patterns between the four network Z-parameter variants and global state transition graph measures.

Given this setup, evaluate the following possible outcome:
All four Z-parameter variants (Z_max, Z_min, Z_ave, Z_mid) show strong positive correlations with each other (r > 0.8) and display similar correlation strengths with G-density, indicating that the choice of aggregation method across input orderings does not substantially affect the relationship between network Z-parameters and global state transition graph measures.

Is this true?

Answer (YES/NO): NO